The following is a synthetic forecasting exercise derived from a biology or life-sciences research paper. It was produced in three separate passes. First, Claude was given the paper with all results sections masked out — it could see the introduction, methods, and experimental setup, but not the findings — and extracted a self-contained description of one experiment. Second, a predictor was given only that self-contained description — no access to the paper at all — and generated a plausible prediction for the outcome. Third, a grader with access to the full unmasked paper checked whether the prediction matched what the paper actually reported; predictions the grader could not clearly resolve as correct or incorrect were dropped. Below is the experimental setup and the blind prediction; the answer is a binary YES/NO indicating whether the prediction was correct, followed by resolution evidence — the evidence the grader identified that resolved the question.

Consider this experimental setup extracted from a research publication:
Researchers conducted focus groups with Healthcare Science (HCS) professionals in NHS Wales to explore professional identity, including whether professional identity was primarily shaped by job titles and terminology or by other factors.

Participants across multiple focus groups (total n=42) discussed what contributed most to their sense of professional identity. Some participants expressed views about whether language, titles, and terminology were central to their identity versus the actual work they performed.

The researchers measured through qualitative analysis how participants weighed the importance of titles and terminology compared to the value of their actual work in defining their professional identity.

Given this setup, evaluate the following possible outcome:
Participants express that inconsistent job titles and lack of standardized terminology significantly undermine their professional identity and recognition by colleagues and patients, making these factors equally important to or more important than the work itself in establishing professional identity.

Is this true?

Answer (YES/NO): NO